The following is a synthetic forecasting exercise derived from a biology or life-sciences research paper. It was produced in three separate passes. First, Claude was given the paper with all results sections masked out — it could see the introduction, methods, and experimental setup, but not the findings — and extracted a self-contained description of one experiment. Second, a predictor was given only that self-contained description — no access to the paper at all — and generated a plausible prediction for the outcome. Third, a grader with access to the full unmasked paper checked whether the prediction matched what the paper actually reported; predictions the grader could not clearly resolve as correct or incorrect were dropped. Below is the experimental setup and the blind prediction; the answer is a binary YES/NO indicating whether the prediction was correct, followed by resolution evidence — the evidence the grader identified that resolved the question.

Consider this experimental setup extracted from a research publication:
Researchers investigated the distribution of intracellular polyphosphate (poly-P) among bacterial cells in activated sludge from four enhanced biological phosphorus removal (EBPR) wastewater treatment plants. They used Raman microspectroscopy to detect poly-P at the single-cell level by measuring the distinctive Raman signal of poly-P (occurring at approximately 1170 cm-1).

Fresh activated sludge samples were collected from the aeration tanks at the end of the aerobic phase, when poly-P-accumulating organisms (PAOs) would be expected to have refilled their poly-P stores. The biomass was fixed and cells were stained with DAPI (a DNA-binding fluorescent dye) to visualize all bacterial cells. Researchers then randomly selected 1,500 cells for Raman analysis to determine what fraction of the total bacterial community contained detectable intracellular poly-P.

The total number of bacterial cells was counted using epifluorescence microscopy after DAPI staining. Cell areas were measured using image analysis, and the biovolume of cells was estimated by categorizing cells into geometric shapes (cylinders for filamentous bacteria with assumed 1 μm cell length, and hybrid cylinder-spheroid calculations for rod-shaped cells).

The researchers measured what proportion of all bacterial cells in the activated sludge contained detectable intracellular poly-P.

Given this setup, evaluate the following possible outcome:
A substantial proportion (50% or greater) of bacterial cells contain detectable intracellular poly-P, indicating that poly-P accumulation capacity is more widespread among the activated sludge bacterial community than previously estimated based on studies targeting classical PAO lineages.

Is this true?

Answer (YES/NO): NO